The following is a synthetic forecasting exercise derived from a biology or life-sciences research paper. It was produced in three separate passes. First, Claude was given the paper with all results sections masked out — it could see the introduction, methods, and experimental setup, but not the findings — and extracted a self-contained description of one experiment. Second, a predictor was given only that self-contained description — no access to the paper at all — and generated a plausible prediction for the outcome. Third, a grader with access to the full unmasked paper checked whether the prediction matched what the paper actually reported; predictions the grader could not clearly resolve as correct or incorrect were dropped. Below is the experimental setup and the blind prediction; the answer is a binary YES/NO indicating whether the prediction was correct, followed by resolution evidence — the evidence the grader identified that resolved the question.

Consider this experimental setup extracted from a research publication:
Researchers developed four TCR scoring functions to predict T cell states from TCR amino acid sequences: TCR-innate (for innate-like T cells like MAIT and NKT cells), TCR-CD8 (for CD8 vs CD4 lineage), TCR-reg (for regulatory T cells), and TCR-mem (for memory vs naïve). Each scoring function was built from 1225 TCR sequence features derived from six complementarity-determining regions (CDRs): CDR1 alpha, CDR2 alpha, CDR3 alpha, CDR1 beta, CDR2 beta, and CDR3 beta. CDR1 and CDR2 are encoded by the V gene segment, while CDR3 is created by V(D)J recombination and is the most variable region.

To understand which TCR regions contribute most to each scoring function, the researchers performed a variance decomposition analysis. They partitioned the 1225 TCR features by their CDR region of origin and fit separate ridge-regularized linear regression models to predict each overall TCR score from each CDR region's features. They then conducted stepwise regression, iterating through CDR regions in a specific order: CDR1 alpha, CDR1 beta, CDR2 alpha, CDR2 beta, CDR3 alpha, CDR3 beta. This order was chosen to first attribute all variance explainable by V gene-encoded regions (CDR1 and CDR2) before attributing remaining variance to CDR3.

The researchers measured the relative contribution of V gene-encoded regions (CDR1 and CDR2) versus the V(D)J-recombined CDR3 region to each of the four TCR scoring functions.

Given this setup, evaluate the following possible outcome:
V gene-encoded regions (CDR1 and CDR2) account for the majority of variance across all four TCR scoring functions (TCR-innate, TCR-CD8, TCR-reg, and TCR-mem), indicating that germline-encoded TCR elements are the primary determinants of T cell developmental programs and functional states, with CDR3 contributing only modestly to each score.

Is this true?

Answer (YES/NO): NO